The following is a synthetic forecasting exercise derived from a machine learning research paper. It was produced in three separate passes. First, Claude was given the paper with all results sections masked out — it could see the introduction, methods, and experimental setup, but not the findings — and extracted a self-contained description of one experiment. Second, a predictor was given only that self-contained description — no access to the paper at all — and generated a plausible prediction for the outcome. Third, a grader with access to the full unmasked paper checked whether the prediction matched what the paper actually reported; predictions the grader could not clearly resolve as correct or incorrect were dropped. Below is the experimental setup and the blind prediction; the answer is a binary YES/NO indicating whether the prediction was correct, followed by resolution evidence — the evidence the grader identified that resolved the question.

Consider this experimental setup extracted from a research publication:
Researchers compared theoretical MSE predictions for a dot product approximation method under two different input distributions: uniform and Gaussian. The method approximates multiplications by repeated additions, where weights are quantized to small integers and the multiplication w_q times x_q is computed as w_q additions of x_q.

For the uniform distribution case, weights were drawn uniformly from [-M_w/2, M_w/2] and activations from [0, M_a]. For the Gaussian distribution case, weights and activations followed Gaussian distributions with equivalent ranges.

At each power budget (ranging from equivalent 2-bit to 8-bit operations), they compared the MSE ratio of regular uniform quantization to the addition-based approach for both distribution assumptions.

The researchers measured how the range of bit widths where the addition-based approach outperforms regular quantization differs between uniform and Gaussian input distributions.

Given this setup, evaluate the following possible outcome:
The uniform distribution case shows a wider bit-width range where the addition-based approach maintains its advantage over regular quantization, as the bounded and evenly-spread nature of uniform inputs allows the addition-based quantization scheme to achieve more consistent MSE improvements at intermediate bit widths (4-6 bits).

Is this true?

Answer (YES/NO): NO